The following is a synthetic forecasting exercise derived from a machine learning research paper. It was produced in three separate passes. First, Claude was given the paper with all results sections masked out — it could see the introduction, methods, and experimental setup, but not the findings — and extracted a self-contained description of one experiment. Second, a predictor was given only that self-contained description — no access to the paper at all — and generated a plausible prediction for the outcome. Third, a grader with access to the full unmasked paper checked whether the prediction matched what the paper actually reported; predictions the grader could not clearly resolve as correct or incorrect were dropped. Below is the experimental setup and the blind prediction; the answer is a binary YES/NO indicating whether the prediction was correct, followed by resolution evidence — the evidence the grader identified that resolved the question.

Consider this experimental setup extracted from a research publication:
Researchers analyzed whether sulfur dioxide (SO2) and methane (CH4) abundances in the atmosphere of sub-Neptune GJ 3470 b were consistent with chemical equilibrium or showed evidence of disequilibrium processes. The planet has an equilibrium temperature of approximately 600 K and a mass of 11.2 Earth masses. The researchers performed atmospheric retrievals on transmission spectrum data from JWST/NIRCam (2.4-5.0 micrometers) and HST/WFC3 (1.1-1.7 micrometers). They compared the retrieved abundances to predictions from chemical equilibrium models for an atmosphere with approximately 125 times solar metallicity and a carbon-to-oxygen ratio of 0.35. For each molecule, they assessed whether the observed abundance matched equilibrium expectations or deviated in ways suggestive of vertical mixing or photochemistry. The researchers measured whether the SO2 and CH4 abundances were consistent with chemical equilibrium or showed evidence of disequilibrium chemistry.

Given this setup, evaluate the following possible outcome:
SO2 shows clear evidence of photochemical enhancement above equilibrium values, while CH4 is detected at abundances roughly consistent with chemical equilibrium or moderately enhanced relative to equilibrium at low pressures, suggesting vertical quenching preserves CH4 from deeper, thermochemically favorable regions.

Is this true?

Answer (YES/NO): NO